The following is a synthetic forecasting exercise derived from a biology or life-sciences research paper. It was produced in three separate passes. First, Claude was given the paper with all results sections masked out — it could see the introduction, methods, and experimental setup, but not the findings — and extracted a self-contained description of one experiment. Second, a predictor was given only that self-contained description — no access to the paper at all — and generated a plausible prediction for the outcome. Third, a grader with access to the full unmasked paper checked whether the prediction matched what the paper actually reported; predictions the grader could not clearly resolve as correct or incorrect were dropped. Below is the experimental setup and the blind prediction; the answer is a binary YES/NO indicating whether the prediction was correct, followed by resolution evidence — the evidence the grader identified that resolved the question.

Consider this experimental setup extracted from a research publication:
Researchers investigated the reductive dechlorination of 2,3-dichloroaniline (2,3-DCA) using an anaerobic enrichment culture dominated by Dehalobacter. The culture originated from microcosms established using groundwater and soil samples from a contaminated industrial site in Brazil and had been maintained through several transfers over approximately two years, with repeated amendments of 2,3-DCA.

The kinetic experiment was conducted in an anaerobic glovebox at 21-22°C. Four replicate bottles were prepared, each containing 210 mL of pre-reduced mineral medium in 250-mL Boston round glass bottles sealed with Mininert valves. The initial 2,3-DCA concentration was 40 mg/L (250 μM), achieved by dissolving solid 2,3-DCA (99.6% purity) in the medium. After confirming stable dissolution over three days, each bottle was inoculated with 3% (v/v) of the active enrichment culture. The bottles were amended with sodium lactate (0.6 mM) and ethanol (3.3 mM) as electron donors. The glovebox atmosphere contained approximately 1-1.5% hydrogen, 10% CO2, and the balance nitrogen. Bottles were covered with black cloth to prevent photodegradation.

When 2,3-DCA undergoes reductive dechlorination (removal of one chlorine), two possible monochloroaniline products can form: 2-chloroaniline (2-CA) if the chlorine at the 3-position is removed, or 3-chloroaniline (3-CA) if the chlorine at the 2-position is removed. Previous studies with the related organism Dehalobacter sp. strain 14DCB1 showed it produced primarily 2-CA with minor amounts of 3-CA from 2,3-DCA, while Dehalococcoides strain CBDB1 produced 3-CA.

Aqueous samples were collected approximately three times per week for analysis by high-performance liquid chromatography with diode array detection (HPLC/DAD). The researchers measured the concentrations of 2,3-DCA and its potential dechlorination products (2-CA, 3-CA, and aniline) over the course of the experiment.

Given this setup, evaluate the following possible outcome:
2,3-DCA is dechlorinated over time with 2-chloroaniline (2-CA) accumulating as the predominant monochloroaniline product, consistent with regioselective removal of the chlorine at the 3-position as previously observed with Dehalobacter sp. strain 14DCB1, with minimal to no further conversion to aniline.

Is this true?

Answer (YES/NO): NO